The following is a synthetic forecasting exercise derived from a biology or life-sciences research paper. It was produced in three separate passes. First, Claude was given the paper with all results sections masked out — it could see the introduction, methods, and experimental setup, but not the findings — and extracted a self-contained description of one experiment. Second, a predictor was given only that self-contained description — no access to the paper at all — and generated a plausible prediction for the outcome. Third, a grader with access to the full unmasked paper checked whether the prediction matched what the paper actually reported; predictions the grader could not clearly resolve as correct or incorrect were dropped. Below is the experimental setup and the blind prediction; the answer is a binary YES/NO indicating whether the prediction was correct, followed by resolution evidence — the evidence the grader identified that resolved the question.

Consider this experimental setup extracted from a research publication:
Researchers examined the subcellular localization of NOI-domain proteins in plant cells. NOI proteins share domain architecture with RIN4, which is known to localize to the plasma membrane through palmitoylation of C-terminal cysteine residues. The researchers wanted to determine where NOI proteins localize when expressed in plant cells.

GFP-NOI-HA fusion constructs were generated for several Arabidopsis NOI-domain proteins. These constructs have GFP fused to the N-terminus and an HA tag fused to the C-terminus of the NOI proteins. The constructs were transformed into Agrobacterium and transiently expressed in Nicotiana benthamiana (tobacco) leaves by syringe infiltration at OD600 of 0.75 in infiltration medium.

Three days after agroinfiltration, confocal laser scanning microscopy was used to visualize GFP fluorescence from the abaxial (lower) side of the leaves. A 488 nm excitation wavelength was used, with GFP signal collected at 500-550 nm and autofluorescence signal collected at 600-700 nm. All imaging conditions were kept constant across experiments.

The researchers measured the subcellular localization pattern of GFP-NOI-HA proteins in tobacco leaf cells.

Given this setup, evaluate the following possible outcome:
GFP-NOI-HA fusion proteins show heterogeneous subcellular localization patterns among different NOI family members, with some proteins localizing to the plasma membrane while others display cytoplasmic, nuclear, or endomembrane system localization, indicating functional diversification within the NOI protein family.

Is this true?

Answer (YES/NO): NO